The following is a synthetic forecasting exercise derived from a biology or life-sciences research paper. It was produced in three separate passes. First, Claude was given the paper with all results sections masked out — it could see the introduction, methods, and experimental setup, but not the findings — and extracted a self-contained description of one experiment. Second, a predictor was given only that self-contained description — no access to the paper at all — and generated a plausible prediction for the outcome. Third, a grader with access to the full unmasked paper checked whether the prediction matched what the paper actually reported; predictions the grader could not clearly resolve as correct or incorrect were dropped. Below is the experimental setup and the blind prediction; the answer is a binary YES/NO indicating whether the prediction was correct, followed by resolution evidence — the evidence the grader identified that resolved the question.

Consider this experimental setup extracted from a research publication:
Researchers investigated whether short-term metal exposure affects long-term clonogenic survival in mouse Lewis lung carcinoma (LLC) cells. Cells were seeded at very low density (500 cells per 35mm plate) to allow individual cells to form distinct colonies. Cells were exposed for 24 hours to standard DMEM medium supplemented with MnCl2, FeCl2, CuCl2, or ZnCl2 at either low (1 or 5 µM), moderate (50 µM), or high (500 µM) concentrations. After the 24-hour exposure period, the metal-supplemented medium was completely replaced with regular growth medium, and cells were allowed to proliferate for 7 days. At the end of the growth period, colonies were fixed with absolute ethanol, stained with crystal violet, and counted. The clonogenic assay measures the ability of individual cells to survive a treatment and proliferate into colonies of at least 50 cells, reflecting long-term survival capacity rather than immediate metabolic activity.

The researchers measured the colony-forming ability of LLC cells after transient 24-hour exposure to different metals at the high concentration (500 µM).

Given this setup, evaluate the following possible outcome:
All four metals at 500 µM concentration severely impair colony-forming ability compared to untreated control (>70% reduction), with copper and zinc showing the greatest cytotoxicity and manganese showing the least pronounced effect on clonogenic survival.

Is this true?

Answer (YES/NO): NO